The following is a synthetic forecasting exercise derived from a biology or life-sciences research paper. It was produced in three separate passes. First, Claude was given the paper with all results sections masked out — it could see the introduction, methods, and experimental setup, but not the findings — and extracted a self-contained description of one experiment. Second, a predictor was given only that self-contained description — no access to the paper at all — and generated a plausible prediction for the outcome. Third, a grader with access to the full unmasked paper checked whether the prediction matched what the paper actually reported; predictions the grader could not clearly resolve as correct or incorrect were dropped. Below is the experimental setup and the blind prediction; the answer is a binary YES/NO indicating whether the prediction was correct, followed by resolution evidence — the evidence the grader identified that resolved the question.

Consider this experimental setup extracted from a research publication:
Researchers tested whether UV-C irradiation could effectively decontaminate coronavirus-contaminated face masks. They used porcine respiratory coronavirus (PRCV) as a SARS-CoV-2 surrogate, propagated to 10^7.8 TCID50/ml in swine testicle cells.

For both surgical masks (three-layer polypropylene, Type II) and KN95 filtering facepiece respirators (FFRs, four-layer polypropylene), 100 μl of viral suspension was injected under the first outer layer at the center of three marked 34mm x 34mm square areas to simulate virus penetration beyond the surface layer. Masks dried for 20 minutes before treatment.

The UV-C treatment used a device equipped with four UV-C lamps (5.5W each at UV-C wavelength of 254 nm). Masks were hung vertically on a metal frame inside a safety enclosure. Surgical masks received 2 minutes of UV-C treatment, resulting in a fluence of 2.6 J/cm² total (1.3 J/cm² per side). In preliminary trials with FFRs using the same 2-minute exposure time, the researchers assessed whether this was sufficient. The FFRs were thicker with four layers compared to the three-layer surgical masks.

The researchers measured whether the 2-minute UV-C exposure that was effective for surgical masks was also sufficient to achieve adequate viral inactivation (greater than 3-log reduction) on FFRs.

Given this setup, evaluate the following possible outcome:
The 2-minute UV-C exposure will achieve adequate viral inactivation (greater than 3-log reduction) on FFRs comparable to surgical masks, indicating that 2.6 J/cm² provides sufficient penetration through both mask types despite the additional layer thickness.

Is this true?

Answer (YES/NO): NO